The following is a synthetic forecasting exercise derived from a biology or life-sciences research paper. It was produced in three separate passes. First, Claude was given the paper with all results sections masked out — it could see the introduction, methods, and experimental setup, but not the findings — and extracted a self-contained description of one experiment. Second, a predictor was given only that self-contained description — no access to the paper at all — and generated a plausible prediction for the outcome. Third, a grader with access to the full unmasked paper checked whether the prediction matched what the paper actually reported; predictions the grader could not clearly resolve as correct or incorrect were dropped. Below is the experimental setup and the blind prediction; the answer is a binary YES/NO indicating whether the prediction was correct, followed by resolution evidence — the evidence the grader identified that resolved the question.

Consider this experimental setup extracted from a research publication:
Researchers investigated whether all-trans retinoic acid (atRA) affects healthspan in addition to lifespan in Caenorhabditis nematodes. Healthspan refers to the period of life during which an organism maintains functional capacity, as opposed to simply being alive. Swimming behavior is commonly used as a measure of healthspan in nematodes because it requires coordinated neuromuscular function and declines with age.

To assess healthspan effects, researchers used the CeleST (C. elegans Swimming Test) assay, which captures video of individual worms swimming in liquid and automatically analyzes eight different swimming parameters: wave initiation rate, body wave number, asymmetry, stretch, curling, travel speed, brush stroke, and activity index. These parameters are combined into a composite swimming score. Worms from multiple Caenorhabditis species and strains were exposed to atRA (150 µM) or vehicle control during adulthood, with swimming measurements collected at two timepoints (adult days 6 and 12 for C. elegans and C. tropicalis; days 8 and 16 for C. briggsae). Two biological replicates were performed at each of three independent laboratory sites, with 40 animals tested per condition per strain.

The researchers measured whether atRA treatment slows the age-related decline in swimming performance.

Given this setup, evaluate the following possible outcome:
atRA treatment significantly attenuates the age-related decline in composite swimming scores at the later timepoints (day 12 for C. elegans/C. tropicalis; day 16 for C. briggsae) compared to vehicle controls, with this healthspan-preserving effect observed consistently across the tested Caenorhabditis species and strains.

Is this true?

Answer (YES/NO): NO